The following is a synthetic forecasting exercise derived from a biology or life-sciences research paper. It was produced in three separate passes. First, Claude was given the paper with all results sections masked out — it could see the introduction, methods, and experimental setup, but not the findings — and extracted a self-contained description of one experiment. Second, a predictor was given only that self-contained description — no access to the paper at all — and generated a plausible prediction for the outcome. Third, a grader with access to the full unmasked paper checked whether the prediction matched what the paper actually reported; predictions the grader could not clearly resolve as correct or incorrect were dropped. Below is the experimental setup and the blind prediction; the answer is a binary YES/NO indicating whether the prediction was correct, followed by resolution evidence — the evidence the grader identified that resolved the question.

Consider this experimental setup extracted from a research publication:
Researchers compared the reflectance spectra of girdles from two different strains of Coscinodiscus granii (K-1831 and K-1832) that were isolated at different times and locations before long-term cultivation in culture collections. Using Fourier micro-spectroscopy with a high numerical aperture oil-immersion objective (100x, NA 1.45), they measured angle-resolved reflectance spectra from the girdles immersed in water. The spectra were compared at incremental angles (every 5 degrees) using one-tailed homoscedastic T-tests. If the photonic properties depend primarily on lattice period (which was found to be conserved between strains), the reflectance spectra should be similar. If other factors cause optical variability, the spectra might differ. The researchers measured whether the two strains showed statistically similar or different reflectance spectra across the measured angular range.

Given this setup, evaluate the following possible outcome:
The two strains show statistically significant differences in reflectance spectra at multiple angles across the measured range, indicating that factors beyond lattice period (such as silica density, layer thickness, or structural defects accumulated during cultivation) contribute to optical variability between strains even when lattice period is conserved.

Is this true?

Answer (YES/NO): NO